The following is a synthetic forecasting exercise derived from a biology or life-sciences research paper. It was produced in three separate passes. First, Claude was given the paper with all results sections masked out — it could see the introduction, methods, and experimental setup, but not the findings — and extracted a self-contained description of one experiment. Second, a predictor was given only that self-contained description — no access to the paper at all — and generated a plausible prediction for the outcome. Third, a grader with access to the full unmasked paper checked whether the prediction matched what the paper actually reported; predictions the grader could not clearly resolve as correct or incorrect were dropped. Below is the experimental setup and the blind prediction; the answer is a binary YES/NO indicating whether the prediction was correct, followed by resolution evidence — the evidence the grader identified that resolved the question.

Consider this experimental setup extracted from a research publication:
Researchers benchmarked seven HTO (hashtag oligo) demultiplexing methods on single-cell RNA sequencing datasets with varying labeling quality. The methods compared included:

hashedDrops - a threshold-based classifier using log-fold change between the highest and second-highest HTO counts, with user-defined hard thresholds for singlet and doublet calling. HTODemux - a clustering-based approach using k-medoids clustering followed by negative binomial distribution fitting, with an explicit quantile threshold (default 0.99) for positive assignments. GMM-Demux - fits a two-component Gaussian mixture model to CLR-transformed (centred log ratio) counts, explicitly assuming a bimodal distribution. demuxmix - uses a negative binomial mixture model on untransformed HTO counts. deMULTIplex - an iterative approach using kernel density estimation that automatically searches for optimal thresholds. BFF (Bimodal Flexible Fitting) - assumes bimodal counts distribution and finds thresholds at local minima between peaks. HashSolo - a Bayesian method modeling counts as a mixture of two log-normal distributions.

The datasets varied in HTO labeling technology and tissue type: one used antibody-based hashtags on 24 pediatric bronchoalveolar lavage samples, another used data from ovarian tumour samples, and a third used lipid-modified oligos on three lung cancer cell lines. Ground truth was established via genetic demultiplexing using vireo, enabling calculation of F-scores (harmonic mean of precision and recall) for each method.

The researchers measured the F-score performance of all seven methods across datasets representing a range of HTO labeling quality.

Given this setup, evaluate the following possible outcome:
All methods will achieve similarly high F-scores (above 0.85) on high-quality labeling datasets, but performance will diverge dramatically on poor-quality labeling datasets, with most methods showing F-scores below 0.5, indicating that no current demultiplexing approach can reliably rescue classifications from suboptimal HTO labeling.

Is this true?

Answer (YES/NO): NO